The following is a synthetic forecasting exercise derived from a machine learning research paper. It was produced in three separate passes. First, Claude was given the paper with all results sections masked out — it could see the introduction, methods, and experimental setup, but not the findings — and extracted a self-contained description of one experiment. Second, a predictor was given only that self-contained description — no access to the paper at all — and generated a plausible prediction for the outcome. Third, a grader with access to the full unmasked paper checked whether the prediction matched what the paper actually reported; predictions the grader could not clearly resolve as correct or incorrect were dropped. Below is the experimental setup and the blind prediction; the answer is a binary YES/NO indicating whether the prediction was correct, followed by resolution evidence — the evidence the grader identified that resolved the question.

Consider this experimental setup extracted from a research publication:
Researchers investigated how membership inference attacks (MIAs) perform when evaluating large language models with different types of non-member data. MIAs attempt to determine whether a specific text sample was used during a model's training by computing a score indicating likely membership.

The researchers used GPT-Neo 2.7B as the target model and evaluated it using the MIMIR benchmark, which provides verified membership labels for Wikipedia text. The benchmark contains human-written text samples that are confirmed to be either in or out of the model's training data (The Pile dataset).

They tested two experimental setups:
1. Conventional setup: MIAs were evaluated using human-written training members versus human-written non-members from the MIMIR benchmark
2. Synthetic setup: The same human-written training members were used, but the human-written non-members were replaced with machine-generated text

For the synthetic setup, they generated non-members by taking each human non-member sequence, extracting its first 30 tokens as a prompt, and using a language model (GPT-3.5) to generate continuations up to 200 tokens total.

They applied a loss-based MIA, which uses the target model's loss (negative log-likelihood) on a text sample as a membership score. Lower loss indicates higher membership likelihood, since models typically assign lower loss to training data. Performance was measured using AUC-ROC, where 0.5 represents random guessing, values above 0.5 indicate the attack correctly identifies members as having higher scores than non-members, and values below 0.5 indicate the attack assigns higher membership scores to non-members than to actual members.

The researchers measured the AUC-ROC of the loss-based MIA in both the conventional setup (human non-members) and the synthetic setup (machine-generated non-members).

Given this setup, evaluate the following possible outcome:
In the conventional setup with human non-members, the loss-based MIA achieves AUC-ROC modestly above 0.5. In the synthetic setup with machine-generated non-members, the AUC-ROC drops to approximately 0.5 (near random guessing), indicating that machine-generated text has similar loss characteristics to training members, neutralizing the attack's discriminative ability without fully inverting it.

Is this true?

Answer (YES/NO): NO